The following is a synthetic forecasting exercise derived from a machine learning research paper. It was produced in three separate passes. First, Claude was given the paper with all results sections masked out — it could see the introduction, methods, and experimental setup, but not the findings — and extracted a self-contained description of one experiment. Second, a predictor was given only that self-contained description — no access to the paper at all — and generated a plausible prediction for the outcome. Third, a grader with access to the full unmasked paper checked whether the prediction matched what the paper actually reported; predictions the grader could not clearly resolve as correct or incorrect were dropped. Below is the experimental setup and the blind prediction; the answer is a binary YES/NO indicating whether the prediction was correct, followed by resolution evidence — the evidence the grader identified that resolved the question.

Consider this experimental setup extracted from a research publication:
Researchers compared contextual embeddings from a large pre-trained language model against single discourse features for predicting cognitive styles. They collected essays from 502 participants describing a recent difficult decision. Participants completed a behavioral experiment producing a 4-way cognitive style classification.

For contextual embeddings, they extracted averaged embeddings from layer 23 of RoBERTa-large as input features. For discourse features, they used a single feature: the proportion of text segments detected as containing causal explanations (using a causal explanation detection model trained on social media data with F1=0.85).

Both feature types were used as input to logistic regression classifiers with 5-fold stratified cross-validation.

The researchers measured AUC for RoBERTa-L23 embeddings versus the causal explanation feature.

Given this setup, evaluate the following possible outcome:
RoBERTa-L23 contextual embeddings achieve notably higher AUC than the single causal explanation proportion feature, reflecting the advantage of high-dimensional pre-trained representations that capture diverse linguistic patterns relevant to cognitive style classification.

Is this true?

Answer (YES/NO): NO